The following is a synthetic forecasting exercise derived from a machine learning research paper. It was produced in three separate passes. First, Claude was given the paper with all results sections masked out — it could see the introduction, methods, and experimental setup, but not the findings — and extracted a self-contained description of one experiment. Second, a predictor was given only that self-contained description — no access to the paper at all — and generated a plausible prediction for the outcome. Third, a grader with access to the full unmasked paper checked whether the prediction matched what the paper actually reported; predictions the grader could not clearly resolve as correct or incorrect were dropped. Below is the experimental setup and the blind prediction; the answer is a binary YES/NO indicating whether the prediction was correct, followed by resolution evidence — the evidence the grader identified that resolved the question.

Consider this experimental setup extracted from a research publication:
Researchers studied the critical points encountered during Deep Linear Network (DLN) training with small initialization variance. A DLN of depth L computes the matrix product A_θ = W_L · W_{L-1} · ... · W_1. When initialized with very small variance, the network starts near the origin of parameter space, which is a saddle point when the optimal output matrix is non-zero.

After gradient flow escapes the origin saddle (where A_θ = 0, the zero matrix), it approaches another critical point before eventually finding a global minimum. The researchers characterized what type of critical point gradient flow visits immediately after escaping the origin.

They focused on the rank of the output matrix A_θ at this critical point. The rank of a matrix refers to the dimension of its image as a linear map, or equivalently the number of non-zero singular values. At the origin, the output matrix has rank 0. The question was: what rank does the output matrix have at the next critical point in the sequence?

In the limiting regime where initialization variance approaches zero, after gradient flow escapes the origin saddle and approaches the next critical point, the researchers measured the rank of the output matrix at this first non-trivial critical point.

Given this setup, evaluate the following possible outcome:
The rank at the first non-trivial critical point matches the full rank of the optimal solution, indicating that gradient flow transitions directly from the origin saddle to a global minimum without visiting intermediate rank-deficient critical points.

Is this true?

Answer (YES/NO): NO